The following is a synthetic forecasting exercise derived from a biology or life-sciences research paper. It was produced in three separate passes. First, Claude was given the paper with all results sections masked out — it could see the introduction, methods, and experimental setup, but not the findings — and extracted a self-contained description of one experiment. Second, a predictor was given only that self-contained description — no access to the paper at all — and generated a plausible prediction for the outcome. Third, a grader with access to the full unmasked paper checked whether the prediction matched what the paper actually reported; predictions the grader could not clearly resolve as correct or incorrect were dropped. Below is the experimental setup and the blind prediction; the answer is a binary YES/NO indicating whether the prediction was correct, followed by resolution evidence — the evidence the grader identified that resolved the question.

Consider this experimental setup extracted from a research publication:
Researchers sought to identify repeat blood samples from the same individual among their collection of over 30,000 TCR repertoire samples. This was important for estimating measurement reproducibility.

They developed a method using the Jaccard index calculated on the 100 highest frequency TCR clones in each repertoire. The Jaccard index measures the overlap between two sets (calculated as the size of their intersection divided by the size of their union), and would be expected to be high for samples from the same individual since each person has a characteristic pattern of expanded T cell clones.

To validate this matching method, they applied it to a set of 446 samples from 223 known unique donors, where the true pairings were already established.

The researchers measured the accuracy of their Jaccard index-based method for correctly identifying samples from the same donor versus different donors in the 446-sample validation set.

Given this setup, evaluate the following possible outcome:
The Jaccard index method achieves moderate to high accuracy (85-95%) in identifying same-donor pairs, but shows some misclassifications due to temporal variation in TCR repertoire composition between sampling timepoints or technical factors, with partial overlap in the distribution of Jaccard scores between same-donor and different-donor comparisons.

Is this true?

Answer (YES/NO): NO